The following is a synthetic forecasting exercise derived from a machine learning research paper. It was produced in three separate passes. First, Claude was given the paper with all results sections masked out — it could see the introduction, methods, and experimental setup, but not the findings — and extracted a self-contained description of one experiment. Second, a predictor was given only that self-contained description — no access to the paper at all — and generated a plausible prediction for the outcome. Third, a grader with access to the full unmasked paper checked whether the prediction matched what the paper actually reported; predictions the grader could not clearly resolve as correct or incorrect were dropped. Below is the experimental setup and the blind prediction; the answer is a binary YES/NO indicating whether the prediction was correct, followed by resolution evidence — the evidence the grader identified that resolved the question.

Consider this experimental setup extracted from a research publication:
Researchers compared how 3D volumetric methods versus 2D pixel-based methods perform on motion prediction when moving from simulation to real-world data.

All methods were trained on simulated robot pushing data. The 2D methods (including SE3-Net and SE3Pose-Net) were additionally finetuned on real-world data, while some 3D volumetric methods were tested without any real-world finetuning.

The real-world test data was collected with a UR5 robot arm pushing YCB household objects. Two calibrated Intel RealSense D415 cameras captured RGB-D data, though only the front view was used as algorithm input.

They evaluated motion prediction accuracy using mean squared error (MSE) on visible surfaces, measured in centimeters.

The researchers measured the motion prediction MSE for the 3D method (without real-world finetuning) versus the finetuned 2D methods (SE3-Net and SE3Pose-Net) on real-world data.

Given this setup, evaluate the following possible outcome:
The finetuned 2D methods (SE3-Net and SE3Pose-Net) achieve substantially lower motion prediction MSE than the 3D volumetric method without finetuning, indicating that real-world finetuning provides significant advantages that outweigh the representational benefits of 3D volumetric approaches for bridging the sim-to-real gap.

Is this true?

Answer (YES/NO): NO